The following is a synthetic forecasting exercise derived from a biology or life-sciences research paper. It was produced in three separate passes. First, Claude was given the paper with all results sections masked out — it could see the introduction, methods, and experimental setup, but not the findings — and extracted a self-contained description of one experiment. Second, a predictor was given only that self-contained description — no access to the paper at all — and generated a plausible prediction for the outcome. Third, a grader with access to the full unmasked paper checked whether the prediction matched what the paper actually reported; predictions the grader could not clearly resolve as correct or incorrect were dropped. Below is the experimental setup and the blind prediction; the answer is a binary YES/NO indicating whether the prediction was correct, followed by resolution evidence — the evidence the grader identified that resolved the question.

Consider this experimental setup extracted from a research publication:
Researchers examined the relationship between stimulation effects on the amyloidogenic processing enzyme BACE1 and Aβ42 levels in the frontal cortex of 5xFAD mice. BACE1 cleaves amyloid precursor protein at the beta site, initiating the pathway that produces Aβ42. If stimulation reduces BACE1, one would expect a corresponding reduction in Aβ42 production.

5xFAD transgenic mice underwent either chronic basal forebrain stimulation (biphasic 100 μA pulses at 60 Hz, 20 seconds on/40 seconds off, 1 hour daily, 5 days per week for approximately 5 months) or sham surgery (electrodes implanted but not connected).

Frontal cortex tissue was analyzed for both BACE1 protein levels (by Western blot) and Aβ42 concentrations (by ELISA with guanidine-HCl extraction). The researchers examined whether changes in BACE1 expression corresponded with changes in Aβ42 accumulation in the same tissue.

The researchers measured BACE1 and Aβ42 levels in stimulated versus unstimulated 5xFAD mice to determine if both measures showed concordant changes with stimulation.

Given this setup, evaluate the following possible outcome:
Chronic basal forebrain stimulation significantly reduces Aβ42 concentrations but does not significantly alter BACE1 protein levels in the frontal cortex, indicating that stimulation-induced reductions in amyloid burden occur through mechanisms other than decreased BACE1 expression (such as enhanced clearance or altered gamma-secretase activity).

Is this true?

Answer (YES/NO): YES